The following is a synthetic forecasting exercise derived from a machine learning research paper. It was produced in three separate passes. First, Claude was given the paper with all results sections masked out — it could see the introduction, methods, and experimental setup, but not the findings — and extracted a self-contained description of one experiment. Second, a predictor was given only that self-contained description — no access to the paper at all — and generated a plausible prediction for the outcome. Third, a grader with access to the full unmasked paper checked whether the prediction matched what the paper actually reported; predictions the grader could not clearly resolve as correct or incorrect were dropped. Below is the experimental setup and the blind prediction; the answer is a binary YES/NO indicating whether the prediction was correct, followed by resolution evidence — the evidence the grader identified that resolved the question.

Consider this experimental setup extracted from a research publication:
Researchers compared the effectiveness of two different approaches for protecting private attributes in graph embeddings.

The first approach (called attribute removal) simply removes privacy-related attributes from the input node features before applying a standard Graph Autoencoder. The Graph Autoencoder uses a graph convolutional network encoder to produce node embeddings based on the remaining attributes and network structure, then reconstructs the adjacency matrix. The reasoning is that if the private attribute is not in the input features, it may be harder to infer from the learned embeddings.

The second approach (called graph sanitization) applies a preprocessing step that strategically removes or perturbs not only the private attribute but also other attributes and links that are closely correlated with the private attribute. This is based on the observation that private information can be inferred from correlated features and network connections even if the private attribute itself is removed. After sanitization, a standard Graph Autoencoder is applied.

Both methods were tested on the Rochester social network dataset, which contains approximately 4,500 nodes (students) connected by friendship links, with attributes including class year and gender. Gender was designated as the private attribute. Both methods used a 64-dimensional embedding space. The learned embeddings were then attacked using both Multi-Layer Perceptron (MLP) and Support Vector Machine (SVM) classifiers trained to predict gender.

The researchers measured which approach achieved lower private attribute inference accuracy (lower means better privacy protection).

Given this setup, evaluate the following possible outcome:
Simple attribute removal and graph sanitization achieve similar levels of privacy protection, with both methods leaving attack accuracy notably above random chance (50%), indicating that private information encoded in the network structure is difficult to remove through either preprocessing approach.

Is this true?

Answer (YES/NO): NO